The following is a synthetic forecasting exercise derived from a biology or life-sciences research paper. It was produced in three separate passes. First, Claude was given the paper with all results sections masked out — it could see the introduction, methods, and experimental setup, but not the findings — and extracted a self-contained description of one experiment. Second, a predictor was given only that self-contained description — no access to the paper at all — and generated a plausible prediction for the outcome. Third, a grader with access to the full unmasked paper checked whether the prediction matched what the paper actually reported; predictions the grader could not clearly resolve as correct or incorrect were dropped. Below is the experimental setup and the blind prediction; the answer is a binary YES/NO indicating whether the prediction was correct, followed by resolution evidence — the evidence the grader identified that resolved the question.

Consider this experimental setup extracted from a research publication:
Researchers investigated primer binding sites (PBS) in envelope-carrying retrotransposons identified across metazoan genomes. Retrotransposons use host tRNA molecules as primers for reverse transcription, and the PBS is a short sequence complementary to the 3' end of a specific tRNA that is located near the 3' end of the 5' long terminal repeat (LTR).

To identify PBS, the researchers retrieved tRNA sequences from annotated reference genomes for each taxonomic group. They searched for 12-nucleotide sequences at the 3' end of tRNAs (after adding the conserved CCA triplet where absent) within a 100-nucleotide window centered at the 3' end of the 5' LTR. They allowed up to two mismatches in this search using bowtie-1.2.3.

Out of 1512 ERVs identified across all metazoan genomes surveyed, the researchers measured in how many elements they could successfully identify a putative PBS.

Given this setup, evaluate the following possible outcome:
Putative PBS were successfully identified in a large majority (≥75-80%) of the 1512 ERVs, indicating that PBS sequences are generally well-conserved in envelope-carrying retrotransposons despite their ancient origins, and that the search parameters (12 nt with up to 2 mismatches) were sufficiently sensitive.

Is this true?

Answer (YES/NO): YES